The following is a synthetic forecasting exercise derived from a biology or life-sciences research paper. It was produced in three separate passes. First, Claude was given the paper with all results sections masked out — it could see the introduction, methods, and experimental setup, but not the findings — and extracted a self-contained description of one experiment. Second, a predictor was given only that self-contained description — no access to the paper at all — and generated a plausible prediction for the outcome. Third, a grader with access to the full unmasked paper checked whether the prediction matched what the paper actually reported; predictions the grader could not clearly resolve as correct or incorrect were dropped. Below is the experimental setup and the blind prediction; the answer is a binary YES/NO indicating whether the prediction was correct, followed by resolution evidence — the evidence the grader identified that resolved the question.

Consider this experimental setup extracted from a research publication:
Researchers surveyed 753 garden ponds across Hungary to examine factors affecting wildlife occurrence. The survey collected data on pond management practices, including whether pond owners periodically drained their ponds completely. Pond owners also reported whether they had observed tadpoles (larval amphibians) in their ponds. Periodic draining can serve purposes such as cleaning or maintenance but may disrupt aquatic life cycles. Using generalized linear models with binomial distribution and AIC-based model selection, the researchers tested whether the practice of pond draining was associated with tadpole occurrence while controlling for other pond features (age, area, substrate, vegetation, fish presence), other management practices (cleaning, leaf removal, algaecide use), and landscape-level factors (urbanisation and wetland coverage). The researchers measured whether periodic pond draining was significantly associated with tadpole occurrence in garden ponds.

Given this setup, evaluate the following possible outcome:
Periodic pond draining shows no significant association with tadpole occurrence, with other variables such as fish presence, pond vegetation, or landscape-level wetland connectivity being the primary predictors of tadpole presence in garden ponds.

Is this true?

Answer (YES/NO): NO